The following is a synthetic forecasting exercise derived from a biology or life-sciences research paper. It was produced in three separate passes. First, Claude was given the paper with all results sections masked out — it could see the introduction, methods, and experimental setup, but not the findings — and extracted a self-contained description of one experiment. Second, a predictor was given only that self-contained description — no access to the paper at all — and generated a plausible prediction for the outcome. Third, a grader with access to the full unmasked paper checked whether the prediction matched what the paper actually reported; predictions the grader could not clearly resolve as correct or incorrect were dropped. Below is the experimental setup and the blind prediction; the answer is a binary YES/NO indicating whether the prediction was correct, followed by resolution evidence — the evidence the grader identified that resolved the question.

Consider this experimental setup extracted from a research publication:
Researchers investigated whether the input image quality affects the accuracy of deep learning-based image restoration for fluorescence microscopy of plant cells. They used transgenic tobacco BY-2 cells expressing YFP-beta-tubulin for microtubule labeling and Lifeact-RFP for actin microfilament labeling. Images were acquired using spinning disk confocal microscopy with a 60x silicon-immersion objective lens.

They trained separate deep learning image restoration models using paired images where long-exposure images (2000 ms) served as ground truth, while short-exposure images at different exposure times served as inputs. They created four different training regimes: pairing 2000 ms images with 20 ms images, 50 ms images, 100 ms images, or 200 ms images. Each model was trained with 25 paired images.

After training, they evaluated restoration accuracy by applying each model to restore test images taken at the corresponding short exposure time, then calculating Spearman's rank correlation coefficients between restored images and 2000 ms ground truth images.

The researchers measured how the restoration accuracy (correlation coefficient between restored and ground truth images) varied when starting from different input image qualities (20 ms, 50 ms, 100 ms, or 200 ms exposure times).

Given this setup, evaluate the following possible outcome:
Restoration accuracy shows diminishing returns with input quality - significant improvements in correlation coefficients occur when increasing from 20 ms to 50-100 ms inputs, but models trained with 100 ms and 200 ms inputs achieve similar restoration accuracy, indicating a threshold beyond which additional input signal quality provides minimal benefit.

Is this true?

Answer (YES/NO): NO